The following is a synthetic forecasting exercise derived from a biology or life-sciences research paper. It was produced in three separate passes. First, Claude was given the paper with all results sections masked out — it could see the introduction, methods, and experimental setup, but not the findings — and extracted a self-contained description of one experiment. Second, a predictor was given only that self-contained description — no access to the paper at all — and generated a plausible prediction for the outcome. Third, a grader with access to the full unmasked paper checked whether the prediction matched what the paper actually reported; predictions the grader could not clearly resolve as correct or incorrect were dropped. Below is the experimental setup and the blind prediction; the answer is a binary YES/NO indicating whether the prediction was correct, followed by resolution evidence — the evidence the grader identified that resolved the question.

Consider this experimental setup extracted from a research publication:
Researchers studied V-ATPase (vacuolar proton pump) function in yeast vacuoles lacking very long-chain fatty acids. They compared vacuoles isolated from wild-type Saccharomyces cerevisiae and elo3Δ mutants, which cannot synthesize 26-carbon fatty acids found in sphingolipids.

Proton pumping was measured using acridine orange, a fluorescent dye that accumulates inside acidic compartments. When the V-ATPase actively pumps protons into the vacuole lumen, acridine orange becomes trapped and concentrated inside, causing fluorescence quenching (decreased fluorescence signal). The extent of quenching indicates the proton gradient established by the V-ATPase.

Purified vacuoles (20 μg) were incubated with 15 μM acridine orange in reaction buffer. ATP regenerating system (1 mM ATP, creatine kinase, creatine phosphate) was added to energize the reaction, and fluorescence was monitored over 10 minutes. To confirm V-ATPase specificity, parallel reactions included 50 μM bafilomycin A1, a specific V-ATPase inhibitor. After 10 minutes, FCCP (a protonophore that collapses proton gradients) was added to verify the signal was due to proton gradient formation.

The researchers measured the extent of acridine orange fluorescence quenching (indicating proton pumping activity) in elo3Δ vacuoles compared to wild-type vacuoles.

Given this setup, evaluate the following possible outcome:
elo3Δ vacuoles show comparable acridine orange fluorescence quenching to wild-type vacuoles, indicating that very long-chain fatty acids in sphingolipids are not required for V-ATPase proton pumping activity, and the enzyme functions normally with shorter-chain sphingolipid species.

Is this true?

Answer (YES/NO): NO